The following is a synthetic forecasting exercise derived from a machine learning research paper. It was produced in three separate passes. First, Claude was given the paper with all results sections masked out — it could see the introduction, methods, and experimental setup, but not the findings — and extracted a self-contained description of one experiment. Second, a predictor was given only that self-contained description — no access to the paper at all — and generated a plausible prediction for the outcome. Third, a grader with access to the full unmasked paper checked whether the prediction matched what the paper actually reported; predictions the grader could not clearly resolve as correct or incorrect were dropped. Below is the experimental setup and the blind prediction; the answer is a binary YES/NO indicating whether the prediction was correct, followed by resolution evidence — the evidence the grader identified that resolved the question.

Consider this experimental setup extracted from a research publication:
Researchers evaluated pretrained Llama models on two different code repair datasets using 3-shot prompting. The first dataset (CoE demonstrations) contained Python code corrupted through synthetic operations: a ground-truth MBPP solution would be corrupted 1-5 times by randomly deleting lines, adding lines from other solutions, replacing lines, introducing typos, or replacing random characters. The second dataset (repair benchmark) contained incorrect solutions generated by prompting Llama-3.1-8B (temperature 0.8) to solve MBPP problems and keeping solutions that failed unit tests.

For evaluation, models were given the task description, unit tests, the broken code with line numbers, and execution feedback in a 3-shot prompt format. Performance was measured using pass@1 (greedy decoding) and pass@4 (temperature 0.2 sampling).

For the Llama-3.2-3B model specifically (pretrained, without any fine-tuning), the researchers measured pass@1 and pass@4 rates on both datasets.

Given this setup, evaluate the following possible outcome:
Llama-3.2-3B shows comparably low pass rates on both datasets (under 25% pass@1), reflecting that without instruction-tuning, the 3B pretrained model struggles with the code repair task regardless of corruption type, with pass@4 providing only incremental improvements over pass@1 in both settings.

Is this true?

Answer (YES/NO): NO